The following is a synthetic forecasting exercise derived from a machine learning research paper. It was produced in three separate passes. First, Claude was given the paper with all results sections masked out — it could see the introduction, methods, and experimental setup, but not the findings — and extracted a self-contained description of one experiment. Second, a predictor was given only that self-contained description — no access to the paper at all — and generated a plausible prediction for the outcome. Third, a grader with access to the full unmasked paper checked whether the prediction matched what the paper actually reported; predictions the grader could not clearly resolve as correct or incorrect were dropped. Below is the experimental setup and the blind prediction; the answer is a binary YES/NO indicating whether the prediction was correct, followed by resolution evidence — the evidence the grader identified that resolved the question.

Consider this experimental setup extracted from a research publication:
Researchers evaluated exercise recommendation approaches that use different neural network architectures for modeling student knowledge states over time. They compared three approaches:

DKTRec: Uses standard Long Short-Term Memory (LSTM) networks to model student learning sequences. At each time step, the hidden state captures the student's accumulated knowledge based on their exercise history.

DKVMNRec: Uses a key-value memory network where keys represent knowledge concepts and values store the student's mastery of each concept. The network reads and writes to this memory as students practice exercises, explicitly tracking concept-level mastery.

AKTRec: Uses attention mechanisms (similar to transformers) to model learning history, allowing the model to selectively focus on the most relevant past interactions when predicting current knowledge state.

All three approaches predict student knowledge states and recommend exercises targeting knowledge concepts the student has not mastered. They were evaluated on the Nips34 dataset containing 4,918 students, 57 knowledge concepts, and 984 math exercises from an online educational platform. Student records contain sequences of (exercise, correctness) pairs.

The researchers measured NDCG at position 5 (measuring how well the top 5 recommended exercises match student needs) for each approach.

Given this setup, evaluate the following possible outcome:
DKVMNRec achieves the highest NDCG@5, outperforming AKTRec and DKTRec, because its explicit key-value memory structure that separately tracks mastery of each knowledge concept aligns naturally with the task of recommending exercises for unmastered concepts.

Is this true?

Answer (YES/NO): NO